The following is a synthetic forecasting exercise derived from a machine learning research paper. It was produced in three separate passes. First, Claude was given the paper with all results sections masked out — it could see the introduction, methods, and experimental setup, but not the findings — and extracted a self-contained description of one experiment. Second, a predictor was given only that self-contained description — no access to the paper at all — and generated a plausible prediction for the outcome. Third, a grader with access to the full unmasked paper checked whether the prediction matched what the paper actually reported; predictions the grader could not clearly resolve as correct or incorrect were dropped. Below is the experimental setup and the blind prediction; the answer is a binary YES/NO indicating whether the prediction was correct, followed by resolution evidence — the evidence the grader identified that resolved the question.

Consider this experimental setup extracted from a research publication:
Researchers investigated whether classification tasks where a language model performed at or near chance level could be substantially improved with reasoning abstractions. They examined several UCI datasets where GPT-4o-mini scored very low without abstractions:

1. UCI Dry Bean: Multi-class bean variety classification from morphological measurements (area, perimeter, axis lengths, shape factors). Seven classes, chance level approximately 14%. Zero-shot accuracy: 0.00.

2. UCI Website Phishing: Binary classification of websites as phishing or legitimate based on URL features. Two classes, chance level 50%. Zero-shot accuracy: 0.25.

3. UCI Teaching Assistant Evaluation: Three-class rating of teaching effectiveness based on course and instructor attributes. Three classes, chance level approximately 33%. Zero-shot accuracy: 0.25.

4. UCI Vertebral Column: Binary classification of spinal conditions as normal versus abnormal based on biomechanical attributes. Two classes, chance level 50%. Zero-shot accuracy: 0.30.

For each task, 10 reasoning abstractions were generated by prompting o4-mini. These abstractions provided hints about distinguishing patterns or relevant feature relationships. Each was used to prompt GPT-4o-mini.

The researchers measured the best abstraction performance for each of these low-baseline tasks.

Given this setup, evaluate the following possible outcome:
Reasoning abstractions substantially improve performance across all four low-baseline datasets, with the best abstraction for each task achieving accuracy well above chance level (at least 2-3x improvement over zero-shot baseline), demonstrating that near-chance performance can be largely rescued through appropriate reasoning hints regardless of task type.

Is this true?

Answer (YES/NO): NO